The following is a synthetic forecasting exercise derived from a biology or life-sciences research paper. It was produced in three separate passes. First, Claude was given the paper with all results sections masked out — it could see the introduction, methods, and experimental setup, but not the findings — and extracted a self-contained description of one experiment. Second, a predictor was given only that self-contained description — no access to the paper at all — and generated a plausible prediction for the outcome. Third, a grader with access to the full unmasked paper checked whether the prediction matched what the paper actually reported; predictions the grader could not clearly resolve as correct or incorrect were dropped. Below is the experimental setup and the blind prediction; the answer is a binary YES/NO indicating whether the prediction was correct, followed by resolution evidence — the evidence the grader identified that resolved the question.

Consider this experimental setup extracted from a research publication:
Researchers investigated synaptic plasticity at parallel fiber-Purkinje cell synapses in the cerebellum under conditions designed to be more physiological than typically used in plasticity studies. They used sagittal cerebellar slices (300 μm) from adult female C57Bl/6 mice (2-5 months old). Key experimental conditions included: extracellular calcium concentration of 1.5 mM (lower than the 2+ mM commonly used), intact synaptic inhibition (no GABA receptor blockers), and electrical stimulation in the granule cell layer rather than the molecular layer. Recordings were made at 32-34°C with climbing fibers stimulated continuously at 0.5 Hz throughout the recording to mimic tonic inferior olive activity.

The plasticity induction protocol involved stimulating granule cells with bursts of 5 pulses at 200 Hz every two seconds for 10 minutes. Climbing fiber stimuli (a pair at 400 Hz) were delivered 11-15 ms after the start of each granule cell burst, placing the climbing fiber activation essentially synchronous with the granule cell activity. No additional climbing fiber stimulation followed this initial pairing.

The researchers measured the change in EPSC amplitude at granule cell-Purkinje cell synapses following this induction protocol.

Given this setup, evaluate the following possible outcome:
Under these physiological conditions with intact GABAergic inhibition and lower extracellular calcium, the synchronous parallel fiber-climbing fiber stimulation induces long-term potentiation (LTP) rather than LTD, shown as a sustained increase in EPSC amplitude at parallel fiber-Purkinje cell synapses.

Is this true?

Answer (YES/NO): YES